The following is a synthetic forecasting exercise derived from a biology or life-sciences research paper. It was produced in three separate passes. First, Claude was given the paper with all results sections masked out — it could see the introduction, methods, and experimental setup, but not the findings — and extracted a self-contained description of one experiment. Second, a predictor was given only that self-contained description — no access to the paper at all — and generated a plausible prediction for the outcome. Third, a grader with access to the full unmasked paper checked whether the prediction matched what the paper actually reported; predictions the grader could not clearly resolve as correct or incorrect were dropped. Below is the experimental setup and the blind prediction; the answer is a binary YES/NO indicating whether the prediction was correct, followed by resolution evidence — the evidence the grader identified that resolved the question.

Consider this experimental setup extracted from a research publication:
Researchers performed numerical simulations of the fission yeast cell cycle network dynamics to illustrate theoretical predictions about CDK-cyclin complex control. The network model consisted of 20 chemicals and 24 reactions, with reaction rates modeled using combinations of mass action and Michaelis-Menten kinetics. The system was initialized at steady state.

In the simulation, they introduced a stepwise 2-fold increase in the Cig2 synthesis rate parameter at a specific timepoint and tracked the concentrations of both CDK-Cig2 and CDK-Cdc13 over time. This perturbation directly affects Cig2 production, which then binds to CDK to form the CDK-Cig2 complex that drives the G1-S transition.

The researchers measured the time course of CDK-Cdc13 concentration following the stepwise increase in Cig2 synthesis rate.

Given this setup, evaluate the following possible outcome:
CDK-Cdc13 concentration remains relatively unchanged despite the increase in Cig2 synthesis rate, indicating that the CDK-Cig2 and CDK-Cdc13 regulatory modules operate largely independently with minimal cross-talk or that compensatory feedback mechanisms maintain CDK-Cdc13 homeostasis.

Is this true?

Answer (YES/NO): YES